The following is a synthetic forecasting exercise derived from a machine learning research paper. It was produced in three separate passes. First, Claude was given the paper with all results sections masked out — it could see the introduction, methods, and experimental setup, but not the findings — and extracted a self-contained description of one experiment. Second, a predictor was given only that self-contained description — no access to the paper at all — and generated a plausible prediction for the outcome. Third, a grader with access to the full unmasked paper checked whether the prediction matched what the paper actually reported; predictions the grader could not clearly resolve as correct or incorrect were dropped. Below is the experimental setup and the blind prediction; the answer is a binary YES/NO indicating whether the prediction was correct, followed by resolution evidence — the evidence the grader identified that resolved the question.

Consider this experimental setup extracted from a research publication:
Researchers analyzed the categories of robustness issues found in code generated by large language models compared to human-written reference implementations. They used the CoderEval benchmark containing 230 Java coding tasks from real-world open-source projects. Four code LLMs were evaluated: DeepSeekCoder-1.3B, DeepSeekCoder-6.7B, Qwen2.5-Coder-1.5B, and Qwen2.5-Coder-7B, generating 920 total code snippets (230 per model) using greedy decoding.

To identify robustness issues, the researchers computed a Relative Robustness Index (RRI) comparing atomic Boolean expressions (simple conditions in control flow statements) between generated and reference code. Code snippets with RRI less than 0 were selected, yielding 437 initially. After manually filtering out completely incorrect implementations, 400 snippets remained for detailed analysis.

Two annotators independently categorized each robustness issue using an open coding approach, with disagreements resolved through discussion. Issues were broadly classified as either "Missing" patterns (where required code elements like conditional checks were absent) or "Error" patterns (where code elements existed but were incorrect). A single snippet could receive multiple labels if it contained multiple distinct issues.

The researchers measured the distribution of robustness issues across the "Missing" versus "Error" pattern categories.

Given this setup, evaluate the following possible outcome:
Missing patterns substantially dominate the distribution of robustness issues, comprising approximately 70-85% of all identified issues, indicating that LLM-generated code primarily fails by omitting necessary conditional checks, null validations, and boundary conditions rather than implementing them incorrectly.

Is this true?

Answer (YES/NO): NO